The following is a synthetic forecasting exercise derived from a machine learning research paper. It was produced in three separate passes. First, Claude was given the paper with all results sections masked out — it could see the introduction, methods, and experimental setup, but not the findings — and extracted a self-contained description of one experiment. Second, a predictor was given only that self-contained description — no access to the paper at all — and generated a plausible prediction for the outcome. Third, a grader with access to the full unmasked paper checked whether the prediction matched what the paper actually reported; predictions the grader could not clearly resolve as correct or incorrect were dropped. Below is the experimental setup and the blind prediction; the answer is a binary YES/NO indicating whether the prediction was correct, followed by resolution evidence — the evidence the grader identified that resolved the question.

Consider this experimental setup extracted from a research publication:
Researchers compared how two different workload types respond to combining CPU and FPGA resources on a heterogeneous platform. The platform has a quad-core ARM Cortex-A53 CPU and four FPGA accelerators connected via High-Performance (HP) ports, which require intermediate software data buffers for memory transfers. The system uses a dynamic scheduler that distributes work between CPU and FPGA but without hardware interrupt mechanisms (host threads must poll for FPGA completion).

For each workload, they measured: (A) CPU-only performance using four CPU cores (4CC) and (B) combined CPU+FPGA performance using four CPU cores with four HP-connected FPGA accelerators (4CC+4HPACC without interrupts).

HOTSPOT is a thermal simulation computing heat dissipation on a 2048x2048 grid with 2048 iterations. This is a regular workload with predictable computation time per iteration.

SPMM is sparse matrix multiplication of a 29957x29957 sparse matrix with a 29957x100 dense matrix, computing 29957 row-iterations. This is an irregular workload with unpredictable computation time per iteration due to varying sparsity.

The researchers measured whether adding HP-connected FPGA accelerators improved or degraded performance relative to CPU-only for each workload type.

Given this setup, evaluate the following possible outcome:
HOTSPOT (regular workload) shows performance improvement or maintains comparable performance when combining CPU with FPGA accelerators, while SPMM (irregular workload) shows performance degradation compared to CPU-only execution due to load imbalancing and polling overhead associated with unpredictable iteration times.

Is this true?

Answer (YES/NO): NO